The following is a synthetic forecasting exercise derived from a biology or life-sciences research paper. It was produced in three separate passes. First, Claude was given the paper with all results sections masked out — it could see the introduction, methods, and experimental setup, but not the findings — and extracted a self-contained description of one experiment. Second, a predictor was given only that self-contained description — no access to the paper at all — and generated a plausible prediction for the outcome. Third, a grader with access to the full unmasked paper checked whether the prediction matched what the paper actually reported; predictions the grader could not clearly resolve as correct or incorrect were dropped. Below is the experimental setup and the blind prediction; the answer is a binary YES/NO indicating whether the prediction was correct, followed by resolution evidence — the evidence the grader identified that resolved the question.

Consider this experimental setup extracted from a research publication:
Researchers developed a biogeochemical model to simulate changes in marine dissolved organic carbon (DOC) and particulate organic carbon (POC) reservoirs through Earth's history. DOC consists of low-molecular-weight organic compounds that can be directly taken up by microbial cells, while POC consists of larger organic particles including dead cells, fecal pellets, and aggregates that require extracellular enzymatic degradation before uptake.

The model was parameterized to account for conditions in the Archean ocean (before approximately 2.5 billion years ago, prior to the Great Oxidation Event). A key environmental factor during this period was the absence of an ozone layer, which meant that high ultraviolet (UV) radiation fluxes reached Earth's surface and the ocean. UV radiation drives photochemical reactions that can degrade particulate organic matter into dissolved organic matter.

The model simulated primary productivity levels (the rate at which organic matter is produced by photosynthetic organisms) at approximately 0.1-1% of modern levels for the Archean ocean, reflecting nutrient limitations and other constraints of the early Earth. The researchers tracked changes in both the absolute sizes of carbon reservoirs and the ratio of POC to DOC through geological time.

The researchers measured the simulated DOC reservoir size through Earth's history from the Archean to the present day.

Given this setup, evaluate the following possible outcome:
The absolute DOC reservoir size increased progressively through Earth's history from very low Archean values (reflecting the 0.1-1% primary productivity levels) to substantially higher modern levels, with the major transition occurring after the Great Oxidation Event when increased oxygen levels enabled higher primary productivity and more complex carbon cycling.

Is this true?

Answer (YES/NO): NO